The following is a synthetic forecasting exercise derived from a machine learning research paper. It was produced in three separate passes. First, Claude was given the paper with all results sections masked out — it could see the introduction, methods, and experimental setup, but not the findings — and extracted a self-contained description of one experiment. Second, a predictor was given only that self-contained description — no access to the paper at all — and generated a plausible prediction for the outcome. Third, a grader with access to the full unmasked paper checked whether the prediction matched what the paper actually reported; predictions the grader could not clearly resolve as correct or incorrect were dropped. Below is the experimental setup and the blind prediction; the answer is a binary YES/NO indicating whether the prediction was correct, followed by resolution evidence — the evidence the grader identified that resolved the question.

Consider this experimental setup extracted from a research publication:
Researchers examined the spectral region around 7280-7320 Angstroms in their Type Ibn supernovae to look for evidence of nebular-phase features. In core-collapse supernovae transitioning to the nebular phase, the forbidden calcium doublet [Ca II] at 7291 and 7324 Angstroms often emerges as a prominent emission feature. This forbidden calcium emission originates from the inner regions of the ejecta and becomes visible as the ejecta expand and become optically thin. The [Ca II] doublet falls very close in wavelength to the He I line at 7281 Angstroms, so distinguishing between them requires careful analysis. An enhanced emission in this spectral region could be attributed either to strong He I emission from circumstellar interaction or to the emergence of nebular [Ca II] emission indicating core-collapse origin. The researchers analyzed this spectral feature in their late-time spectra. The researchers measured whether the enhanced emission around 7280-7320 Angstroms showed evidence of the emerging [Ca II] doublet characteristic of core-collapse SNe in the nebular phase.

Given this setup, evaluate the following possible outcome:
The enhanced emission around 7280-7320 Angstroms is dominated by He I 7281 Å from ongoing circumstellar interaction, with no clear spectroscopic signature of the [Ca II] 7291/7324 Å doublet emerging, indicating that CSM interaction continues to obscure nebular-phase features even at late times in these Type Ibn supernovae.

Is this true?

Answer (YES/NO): NO